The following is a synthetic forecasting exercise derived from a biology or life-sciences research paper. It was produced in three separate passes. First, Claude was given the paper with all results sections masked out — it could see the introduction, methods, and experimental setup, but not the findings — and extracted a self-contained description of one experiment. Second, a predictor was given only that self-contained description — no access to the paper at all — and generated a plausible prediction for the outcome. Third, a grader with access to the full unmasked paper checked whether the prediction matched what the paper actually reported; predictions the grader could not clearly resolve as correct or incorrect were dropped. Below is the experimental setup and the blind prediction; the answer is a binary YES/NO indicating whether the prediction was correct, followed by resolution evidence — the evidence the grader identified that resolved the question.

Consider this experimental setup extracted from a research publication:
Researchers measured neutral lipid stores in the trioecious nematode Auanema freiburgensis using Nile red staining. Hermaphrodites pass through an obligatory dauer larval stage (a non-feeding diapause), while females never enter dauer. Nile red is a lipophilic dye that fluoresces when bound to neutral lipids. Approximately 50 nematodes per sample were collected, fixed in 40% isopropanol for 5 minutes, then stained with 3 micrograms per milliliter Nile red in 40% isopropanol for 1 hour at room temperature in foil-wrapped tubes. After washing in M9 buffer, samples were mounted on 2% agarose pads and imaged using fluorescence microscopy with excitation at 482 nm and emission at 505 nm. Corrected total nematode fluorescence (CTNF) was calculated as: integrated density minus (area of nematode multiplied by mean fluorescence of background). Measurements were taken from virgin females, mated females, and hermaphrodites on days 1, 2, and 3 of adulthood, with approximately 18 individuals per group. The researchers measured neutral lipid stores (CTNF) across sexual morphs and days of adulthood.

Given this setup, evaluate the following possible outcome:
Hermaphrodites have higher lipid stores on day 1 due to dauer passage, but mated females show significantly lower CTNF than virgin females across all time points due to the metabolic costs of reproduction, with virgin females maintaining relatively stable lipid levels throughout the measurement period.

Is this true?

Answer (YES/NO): NO